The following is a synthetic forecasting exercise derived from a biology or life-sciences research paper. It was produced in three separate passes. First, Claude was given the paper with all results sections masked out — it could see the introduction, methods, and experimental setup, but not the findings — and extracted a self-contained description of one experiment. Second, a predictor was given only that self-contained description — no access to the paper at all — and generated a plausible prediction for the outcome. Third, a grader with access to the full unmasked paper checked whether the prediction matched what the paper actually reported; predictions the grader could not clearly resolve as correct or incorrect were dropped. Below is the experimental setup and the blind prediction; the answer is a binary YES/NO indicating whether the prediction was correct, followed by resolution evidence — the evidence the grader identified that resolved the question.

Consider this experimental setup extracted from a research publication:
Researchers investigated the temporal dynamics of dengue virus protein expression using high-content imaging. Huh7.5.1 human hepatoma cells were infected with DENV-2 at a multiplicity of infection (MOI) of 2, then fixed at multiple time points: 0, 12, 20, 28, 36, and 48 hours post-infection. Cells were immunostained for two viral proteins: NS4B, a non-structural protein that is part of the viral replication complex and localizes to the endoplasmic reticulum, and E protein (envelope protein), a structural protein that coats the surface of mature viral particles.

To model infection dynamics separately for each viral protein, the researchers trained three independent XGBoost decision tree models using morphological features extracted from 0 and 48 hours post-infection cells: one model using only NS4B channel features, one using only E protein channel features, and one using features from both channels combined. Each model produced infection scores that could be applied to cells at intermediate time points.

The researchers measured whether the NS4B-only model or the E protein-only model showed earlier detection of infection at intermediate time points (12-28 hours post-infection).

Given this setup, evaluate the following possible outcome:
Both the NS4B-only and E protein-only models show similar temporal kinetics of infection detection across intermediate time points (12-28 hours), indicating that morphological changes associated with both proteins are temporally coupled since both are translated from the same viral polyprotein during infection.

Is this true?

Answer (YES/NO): NO